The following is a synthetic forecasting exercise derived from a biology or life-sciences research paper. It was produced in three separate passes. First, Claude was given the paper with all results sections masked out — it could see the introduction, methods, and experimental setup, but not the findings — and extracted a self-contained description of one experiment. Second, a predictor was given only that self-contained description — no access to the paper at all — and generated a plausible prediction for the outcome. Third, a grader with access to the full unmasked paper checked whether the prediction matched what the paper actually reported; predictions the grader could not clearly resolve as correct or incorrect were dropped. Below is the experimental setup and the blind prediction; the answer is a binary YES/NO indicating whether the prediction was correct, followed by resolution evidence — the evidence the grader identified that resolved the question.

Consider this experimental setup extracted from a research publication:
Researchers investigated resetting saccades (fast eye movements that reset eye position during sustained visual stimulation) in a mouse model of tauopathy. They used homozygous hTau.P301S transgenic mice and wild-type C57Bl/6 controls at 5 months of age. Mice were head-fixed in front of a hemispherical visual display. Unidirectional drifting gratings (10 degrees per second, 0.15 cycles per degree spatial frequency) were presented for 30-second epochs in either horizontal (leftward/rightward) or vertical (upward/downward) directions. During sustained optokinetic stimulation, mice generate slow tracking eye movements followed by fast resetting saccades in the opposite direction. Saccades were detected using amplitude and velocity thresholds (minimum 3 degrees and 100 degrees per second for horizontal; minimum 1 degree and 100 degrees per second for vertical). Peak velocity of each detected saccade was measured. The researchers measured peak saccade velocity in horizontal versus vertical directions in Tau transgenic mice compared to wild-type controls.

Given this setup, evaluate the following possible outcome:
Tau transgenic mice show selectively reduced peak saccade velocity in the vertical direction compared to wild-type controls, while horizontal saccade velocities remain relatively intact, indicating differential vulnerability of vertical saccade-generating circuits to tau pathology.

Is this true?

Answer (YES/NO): NO